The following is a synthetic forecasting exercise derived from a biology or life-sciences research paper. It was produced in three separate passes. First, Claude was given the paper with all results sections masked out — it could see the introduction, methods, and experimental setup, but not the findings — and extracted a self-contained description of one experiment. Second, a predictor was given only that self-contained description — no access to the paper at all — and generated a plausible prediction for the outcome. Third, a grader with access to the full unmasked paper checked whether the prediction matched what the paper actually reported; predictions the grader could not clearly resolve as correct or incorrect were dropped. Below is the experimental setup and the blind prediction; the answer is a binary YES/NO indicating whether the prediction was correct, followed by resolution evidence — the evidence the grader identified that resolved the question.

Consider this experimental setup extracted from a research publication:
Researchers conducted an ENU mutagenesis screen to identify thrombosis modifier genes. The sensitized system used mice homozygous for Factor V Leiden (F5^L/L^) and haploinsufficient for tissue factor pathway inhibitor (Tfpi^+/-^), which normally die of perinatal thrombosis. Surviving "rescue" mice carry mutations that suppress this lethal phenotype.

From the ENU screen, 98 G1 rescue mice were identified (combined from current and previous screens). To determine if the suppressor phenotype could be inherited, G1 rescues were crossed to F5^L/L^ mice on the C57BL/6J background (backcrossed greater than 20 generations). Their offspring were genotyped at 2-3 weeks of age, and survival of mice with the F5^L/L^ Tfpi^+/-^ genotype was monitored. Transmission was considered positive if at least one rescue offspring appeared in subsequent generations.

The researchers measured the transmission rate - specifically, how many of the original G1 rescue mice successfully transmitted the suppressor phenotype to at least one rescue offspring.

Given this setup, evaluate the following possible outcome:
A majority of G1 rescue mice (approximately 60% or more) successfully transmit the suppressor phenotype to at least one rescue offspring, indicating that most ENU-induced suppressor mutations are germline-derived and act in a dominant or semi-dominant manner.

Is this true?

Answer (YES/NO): NO